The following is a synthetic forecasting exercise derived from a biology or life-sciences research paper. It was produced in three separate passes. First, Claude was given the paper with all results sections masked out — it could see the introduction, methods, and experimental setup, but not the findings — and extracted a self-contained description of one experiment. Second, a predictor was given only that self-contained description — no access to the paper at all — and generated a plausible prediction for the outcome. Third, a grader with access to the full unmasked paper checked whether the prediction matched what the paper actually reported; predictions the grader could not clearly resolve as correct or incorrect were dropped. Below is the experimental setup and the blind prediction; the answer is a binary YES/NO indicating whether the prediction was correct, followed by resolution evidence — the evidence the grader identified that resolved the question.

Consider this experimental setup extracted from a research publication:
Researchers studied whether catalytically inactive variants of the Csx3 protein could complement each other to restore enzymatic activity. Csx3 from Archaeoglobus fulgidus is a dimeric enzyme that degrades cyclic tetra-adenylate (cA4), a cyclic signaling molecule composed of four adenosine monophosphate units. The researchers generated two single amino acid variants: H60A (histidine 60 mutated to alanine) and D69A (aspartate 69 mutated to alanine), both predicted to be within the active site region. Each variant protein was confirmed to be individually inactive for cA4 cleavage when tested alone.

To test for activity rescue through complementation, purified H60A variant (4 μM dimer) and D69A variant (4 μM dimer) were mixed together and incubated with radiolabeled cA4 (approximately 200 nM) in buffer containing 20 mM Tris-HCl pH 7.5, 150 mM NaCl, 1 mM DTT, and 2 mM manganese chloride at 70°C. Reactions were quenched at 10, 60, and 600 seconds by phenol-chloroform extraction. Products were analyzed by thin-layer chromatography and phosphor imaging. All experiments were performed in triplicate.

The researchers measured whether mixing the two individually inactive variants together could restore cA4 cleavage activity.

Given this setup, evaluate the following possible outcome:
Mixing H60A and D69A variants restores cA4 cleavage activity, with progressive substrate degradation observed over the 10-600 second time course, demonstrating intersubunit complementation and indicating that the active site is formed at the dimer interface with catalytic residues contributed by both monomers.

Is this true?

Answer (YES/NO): NO